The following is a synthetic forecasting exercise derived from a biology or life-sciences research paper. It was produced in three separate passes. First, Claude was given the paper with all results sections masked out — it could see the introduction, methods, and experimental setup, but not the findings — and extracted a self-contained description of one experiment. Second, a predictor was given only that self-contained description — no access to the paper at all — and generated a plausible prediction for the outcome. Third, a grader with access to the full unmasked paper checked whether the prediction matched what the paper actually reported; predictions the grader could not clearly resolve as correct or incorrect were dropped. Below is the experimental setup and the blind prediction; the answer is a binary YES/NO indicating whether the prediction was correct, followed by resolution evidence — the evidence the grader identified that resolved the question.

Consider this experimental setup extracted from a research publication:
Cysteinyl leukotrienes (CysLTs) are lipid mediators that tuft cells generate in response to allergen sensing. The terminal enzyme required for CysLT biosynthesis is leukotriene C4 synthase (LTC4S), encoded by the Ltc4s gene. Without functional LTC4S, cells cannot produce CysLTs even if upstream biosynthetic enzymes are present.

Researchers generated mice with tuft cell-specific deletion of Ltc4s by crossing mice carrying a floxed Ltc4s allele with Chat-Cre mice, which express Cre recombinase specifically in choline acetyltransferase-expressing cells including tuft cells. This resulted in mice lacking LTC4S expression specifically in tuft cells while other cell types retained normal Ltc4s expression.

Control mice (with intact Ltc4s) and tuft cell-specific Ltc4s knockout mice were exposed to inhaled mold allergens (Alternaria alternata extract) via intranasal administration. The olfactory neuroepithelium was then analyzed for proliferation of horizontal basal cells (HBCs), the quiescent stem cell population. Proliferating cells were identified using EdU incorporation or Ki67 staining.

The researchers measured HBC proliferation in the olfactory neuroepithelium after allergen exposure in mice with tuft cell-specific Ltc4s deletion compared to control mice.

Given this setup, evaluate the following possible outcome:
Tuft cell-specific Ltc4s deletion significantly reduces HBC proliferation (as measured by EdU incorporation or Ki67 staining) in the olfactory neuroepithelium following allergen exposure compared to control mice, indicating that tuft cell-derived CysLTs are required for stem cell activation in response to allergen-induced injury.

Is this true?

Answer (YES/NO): YES